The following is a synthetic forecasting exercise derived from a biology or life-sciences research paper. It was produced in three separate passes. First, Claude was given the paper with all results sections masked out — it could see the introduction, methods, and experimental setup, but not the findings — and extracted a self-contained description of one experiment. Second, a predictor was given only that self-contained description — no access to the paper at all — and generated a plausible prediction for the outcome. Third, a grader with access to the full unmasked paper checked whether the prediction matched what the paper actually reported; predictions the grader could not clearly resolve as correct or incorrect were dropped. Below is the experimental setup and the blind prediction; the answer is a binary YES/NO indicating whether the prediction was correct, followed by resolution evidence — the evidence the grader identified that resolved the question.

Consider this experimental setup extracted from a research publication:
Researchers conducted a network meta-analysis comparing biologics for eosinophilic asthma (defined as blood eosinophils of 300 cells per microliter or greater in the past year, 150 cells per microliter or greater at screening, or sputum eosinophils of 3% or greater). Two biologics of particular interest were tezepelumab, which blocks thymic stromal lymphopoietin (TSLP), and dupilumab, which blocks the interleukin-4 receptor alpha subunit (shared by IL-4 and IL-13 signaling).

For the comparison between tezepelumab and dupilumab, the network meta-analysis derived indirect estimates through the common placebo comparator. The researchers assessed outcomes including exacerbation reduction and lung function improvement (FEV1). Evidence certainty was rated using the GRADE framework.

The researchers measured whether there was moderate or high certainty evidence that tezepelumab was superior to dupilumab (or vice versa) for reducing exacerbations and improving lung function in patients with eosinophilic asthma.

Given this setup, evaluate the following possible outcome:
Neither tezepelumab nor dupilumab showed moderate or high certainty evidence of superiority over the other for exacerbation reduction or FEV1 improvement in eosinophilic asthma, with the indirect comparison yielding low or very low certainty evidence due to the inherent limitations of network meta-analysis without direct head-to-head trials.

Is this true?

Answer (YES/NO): NO